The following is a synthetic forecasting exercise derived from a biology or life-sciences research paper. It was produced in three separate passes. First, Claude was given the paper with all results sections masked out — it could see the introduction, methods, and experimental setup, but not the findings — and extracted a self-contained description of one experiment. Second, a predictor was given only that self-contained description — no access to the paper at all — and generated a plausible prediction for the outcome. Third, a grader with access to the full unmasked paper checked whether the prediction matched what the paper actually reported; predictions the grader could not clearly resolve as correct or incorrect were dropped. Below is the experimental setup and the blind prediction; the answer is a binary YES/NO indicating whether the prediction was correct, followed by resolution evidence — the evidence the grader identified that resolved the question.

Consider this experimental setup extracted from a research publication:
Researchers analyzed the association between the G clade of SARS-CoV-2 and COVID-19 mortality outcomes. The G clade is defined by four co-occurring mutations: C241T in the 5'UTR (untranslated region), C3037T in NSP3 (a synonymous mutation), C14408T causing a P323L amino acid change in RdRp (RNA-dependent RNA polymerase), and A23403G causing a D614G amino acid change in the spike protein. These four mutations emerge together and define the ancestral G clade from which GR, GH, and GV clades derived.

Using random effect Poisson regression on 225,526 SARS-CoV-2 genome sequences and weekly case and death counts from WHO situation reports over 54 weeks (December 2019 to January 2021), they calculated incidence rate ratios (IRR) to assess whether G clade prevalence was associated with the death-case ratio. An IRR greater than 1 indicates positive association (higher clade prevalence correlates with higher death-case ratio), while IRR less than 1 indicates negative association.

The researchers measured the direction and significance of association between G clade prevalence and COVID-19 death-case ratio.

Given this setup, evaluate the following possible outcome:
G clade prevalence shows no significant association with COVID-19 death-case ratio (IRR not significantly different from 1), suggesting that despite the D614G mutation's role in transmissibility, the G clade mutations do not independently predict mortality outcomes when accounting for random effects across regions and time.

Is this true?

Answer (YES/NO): NO